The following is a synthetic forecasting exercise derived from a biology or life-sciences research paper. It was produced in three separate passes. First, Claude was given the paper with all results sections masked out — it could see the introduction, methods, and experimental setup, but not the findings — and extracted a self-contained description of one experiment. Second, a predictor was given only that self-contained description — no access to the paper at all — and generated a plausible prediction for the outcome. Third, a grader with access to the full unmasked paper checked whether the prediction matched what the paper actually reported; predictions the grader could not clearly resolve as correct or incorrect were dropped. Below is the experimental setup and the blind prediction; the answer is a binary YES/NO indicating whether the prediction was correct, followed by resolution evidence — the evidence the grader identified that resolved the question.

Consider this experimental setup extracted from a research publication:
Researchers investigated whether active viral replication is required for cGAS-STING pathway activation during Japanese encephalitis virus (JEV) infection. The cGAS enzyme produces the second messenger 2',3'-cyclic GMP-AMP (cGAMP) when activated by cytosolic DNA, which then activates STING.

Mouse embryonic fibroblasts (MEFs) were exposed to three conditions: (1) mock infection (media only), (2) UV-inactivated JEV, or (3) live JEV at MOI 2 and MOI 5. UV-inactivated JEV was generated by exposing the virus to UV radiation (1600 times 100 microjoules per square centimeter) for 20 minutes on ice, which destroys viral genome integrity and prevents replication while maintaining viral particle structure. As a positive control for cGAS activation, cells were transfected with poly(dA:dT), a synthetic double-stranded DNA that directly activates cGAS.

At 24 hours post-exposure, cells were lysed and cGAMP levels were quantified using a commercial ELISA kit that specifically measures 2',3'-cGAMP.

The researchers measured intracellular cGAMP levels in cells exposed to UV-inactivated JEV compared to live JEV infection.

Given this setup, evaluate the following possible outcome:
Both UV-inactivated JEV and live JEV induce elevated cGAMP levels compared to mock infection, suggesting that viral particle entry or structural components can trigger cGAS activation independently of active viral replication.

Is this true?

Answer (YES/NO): NO